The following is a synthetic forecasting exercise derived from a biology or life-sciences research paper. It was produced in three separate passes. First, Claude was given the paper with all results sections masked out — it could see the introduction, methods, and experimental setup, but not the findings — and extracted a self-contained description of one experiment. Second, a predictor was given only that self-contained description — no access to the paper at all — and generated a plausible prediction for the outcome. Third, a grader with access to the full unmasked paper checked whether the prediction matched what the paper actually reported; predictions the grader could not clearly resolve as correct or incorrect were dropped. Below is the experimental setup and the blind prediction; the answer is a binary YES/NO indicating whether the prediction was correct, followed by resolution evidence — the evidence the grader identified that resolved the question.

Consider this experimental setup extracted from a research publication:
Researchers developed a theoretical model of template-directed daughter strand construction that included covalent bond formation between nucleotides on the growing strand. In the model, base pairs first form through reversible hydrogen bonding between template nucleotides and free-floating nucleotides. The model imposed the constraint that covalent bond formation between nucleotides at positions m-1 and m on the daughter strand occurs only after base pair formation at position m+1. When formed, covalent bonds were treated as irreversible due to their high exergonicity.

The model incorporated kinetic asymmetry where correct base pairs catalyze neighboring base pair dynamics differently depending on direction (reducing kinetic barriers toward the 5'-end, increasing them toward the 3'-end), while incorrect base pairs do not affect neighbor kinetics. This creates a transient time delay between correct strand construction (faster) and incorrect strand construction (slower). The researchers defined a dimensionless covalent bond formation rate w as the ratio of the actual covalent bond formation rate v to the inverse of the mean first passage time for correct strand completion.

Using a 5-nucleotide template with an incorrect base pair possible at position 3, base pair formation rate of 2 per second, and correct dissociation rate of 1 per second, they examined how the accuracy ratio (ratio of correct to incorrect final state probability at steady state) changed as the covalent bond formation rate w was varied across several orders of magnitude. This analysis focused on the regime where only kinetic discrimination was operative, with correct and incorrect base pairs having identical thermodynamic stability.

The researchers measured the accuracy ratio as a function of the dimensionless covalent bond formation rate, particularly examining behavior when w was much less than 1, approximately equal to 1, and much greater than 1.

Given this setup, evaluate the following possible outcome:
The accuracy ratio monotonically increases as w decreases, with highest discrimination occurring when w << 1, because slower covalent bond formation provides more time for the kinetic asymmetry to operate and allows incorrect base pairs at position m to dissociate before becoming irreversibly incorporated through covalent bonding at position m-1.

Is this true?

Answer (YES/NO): NO